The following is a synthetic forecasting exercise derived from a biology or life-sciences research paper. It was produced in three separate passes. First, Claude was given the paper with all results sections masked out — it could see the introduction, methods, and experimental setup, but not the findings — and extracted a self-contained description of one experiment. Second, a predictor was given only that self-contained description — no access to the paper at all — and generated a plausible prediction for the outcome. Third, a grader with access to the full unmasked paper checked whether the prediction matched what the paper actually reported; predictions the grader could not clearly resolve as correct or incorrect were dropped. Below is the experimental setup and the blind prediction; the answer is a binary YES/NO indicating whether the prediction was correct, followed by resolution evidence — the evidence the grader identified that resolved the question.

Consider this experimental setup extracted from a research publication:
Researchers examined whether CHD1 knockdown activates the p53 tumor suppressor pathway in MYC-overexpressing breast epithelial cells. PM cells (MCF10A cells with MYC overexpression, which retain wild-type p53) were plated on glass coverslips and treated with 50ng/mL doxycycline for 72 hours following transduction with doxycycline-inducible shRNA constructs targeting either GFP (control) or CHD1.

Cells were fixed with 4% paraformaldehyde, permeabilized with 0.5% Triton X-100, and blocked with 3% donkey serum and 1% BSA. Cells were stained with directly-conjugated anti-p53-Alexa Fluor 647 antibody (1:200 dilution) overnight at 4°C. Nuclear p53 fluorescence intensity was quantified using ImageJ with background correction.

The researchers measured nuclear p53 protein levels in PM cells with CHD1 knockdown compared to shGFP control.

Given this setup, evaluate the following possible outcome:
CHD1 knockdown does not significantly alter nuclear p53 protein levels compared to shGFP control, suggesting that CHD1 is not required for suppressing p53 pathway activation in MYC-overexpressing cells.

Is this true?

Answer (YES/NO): NO